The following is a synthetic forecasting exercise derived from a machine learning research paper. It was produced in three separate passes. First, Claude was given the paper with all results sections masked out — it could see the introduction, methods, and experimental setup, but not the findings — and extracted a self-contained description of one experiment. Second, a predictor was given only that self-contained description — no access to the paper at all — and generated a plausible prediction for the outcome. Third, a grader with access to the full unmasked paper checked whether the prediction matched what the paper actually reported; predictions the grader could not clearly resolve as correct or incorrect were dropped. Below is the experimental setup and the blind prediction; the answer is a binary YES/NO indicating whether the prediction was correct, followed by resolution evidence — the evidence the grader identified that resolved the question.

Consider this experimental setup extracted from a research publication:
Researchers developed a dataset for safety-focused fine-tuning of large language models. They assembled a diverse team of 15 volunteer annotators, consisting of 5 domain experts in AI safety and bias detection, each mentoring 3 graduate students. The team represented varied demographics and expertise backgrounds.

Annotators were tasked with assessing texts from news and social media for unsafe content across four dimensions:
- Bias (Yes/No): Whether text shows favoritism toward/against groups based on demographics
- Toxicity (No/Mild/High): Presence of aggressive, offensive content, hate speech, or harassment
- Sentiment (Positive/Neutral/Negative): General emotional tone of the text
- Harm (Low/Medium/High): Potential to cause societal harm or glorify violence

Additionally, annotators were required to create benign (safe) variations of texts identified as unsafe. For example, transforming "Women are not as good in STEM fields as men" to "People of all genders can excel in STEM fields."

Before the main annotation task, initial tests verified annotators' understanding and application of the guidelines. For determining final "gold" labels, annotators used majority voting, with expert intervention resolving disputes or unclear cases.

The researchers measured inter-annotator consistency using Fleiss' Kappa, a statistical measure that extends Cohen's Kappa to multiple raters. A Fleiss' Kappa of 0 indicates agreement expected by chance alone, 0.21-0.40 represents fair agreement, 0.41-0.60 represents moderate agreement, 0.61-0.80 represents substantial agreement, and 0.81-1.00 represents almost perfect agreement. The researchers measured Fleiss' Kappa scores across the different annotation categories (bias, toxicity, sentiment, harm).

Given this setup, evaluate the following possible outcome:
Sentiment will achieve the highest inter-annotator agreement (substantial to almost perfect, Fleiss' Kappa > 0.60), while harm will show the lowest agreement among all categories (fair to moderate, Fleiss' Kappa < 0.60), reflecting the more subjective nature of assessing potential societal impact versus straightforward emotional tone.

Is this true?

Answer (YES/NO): NO